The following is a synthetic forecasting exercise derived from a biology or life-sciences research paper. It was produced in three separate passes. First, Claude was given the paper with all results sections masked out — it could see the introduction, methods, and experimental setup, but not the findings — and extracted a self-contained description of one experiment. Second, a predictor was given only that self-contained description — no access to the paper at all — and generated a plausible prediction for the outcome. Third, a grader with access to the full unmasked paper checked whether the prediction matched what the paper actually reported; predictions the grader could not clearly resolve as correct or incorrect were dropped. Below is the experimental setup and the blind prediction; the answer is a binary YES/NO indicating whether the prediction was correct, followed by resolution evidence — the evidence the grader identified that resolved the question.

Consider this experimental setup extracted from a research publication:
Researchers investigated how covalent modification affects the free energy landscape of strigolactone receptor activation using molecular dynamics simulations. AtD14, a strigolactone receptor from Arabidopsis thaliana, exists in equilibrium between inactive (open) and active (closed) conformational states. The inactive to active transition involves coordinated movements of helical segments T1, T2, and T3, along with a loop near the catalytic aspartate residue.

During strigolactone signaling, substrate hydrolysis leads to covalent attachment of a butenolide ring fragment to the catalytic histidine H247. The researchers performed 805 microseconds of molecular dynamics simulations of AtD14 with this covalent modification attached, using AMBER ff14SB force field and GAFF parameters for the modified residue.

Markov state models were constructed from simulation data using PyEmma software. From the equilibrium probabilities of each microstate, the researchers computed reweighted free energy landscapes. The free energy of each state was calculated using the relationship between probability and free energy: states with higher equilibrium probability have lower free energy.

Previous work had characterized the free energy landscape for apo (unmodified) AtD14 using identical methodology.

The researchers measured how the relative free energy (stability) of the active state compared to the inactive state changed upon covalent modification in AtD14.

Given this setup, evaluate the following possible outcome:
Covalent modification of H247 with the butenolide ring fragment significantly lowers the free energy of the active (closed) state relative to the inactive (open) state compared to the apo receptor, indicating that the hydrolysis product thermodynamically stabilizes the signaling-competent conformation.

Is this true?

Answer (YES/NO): YES